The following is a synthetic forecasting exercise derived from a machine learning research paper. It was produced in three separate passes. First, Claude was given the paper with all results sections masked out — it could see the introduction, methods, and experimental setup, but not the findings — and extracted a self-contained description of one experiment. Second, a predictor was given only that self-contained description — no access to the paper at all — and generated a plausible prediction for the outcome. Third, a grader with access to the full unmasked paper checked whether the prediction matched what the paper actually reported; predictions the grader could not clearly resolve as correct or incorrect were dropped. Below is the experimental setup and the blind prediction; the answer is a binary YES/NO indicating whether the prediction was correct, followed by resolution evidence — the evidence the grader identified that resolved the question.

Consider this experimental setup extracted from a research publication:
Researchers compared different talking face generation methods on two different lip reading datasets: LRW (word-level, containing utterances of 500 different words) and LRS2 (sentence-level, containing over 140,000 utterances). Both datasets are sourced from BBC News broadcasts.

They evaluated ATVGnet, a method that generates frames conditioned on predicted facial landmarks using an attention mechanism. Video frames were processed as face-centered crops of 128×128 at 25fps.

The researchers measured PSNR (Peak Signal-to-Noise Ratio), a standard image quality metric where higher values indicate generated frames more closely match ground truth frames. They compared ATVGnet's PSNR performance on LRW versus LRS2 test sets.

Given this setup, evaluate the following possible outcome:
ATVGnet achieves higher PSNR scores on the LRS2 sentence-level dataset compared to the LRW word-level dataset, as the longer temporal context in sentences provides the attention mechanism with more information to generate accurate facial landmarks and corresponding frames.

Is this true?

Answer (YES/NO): NO